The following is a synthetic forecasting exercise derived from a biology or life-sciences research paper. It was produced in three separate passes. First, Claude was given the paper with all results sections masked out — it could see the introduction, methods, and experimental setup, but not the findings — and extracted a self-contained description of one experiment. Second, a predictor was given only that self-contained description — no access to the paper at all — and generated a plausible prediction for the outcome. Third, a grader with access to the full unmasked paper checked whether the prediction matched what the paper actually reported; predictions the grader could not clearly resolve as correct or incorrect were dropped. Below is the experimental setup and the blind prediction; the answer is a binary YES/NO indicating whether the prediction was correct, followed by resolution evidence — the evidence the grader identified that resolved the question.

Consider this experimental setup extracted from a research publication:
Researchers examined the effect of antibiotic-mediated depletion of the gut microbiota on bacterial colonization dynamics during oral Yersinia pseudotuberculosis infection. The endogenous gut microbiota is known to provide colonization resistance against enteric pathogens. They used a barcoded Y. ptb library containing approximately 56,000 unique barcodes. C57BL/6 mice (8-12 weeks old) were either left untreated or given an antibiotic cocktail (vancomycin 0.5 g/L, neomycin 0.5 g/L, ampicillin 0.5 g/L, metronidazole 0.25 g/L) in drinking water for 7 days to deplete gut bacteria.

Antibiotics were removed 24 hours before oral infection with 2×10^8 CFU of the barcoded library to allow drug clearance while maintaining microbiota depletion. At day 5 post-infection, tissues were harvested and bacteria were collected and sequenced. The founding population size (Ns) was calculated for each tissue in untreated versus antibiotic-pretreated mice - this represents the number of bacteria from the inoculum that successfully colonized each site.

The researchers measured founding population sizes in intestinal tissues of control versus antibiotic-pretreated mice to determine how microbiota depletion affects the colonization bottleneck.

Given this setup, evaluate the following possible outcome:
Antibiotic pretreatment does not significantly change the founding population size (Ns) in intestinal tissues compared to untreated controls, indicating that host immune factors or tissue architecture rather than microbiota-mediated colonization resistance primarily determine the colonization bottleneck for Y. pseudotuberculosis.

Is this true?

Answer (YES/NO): NO